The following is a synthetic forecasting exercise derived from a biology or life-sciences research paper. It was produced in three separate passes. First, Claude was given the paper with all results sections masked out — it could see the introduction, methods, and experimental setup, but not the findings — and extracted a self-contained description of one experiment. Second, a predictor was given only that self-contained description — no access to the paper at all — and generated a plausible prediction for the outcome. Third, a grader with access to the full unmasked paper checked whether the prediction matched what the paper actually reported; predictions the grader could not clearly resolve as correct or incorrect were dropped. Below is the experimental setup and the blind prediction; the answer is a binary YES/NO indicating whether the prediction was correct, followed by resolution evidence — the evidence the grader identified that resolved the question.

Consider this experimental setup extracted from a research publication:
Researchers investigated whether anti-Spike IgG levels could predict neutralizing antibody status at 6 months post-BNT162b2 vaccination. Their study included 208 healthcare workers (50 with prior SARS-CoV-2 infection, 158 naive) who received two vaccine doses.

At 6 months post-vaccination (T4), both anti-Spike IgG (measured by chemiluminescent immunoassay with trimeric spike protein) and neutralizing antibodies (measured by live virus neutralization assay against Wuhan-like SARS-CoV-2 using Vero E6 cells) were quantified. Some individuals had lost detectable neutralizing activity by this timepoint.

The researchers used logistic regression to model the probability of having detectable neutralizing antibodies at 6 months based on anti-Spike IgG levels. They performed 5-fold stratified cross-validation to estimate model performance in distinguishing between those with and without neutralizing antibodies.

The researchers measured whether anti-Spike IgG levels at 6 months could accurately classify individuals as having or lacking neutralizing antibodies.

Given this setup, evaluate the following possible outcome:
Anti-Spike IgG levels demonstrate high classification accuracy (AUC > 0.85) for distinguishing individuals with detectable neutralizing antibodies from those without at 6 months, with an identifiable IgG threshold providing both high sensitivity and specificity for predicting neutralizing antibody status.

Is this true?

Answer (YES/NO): NO